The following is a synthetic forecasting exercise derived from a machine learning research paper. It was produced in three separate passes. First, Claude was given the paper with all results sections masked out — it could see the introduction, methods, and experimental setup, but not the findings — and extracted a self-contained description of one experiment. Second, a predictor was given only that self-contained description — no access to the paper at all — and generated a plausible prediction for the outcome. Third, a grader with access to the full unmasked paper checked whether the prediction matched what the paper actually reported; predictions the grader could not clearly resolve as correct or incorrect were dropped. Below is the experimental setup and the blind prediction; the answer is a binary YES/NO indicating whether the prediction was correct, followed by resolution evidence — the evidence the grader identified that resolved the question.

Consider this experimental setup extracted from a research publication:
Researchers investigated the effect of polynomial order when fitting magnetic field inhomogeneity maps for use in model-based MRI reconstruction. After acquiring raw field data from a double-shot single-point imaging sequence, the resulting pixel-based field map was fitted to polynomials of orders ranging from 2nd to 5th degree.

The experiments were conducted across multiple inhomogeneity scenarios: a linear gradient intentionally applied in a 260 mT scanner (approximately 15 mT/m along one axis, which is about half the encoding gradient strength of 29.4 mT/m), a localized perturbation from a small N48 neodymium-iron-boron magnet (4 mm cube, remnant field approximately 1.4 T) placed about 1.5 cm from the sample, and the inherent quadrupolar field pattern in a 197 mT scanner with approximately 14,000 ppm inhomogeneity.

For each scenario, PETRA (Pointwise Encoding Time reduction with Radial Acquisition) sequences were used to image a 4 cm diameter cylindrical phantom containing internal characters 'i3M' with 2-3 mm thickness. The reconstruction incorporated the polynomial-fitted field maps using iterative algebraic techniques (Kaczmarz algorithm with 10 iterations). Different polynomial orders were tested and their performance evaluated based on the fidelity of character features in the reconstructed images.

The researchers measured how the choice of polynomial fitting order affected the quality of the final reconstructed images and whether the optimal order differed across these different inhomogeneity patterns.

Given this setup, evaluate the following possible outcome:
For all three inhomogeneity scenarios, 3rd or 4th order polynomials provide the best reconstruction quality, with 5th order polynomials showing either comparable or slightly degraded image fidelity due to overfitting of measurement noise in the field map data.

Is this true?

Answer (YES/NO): NO